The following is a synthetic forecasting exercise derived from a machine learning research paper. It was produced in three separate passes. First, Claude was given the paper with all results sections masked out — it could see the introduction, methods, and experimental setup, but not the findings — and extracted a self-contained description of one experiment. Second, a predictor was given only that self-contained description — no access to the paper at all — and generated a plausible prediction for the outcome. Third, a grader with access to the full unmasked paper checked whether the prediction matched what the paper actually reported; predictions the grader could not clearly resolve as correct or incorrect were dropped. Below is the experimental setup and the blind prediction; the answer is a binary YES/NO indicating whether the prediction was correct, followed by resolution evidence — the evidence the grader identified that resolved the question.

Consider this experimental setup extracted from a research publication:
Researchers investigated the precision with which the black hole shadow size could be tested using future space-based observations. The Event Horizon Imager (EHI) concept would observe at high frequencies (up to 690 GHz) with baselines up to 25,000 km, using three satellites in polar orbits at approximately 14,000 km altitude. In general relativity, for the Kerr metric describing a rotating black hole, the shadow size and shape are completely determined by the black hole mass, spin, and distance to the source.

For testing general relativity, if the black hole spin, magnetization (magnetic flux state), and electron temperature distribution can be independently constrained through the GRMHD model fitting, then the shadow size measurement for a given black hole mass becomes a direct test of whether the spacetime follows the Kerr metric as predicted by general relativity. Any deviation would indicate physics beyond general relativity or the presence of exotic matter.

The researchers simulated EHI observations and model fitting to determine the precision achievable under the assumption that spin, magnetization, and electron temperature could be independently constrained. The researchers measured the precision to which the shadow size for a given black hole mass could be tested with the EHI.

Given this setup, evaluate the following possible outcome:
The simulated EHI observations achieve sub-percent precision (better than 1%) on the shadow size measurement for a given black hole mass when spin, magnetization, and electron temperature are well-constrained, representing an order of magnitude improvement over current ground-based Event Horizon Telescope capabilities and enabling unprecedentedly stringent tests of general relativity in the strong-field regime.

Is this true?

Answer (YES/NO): YES